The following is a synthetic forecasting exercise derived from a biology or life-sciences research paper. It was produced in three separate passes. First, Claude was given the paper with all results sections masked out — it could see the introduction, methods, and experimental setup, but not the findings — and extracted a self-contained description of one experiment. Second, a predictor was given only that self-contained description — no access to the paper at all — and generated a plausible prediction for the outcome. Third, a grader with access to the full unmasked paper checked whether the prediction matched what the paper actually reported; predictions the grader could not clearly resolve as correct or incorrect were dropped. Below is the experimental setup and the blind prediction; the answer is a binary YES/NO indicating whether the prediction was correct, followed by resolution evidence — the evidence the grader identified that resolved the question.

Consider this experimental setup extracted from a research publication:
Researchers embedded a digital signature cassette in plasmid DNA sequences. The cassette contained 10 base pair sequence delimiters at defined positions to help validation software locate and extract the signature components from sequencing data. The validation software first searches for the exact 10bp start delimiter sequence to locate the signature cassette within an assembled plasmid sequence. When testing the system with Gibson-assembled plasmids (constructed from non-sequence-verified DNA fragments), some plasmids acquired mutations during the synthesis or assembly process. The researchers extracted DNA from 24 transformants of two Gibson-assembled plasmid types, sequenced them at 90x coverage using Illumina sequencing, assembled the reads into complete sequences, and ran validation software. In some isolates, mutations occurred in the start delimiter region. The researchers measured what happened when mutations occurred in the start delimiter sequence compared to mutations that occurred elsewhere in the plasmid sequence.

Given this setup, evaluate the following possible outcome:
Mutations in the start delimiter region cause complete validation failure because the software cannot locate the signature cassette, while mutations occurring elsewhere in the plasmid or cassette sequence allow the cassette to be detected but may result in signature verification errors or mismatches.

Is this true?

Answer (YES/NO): YES